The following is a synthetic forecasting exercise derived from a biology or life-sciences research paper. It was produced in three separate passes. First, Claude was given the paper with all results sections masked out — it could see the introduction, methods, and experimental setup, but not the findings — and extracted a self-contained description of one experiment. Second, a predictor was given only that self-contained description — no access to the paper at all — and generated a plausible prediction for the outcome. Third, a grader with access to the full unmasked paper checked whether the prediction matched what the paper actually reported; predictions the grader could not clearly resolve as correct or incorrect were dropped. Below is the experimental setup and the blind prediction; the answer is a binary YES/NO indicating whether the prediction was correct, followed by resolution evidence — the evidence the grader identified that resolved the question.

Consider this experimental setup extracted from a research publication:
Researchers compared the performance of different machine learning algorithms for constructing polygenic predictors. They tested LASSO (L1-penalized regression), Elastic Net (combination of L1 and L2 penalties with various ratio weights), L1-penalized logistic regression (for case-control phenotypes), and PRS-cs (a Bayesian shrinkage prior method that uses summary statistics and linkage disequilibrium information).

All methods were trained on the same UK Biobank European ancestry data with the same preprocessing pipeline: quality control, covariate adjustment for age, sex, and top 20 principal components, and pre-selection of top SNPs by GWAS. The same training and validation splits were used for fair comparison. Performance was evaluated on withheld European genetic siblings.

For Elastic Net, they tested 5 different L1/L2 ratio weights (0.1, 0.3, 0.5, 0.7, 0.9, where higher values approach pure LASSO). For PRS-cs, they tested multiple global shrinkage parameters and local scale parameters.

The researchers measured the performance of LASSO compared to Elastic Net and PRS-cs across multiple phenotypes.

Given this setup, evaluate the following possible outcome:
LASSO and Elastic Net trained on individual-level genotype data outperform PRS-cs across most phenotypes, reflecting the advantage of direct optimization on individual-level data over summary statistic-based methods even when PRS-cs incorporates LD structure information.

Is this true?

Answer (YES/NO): NO